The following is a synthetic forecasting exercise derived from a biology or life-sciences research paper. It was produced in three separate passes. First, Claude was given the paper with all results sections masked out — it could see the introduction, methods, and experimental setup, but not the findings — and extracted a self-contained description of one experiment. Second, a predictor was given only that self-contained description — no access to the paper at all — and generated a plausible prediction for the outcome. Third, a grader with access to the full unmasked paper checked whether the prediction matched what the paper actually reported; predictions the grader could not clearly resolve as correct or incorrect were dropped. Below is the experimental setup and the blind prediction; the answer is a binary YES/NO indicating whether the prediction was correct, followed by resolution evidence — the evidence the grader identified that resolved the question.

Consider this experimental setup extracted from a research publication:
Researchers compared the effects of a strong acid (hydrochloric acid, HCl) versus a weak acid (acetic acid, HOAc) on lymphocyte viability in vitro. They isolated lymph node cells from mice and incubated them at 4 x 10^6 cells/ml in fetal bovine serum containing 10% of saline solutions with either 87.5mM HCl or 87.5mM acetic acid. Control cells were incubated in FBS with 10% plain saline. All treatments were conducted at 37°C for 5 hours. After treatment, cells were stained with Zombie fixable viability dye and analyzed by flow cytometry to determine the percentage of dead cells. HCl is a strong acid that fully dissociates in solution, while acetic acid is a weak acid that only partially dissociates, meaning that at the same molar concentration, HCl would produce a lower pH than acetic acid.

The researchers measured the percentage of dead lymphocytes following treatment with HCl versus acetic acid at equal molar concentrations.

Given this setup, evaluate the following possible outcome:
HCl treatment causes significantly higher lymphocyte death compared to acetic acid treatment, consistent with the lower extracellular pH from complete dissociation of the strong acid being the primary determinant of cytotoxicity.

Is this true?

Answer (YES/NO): NO